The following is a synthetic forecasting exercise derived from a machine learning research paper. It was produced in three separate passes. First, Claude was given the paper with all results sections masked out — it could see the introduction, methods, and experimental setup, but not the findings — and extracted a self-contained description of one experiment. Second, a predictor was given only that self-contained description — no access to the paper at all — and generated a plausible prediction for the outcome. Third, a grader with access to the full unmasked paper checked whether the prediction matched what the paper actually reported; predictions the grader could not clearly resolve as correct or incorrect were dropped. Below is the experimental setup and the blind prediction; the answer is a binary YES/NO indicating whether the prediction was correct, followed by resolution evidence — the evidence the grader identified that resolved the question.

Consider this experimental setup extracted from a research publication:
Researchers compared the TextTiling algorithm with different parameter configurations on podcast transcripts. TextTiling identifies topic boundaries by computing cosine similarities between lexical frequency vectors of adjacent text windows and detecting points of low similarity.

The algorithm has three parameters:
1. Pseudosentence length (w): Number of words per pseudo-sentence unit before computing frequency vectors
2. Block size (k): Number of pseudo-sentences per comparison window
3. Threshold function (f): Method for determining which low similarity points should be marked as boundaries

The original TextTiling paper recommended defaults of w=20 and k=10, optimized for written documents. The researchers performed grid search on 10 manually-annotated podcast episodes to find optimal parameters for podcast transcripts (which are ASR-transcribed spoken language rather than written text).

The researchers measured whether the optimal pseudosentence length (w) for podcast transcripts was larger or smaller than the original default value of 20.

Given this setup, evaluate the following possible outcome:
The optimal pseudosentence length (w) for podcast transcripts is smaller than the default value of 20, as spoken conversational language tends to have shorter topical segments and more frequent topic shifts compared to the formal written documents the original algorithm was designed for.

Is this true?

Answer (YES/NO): NO